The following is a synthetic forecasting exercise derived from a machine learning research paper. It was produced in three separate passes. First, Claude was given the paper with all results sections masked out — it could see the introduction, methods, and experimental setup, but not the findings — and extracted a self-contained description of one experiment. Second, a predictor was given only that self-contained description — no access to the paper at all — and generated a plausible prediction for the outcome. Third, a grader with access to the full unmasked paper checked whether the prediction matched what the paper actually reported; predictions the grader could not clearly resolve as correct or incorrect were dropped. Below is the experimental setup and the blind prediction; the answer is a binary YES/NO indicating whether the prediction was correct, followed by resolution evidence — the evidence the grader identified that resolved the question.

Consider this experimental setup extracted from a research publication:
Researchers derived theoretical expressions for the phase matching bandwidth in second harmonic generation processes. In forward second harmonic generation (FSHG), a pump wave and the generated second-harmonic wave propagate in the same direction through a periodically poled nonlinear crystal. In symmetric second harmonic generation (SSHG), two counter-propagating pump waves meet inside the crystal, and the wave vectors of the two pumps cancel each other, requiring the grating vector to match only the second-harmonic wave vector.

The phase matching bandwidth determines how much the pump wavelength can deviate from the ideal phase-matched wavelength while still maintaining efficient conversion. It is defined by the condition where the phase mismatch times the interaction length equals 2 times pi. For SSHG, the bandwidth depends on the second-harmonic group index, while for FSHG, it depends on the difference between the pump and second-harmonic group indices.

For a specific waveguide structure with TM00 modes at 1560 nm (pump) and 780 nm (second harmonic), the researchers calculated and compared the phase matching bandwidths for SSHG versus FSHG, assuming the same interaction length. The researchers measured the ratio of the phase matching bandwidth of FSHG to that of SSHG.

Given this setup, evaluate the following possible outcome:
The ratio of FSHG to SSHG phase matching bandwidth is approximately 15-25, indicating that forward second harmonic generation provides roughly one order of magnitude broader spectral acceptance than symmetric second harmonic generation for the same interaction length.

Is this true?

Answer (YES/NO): NO